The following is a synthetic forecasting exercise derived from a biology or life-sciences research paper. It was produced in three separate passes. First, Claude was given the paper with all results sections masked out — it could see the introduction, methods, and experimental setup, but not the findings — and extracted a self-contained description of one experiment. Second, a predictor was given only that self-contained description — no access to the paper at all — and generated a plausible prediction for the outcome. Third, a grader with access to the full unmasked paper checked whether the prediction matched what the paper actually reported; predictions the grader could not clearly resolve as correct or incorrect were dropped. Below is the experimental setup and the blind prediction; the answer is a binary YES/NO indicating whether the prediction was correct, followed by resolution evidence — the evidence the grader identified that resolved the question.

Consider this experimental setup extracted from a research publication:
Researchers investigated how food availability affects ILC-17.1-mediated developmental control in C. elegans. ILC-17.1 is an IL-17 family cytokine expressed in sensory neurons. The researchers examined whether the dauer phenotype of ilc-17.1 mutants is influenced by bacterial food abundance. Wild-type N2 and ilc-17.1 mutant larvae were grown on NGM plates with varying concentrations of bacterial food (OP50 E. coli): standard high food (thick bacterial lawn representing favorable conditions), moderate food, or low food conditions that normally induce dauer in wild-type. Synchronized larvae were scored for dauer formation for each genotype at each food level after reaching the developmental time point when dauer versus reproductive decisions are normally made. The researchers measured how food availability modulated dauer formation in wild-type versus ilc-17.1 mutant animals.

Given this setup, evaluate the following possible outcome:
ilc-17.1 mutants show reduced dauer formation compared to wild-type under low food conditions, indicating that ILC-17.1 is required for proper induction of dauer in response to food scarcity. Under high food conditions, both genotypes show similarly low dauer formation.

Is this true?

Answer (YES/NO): NO